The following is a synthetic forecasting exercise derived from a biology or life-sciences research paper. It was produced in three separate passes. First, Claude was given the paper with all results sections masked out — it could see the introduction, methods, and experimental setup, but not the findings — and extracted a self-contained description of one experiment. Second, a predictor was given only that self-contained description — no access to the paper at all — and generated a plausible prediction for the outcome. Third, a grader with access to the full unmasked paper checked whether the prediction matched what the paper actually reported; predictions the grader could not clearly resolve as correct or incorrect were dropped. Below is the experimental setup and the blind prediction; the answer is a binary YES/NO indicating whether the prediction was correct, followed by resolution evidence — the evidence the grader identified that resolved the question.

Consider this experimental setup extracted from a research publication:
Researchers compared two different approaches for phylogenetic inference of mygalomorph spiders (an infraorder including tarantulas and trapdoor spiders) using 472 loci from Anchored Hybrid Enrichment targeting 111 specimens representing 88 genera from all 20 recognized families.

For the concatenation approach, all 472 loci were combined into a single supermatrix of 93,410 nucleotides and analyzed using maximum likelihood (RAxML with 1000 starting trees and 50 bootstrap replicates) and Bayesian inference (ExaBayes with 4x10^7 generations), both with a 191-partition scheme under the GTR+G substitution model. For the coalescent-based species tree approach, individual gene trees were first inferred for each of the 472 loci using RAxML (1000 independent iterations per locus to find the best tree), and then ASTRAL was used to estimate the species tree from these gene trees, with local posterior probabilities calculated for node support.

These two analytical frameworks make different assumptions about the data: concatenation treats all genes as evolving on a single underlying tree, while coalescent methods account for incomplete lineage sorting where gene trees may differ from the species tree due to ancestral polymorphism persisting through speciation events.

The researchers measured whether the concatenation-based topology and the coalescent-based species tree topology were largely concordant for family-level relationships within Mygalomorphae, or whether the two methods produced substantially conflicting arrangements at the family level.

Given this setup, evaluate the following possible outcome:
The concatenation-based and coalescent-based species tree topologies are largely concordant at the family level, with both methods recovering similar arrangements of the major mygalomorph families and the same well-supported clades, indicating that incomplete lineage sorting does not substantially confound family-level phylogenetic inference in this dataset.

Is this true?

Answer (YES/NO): NO